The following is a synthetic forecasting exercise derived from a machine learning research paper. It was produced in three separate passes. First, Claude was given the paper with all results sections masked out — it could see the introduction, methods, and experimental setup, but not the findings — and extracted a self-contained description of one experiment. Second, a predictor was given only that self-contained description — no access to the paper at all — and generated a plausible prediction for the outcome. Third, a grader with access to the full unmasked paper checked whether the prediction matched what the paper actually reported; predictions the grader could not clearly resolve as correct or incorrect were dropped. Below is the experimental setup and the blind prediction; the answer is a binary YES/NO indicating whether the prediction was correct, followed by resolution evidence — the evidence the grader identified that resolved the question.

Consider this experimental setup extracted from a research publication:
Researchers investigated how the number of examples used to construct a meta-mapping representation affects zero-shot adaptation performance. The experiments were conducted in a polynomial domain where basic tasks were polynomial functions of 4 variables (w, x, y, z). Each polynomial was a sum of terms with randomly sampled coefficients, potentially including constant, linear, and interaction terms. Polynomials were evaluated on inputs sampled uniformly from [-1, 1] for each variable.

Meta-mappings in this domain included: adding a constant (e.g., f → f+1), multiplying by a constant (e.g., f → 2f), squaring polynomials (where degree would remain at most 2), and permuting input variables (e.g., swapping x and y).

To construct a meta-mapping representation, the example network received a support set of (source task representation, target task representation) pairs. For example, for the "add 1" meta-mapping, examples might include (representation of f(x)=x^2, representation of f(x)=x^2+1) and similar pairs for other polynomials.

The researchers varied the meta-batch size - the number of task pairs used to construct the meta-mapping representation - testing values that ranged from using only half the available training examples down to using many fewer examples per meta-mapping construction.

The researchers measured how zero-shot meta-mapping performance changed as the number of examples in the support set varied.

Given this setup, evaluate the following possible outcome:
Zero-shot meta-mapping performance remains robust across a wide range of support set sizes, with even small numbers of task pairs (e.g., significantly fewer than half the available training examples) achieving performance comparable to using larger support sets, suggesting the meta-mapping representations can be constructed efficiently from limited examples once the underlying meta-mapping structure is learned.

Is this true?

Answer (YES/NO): NO